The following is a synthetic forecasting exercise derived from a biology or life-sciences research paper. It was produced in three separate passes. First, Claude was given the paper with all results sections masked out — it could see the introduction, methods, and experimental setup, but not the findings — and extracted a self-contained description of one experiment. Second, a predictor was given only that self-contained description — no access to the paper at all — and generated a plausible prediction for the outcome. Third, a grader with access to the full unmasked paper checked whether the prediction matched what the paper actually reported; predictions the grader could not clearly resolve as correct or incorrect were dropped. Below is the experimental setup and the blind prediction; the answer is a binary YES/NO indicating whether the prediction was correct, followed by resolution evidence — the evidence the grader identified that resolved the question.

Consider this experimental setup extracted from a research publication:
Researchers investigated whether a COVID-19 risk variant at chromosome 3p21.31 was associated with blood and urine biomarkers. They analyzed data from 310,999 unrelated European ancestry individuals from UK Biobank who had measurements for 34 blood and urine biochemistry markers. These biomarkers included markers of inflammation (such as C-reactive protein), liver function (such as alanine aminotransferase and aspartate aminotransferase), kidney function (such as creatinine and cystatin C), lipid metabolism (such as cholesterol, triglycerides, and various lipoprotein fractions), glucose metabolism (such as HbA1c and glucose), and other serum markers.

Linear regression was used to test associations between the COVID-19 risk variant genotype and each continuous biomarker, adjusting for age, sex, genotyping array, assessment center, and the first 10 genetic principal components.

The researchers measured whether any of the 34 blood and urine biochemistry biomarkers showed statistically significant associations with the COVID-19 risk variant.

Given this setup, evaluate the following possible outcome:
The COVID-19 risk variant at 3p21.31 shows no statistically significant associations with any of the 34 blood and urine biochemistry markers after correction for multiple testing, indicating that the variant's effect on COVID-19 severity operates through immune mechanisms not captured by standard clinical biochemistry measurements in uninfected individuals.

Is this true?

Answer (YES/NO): YES